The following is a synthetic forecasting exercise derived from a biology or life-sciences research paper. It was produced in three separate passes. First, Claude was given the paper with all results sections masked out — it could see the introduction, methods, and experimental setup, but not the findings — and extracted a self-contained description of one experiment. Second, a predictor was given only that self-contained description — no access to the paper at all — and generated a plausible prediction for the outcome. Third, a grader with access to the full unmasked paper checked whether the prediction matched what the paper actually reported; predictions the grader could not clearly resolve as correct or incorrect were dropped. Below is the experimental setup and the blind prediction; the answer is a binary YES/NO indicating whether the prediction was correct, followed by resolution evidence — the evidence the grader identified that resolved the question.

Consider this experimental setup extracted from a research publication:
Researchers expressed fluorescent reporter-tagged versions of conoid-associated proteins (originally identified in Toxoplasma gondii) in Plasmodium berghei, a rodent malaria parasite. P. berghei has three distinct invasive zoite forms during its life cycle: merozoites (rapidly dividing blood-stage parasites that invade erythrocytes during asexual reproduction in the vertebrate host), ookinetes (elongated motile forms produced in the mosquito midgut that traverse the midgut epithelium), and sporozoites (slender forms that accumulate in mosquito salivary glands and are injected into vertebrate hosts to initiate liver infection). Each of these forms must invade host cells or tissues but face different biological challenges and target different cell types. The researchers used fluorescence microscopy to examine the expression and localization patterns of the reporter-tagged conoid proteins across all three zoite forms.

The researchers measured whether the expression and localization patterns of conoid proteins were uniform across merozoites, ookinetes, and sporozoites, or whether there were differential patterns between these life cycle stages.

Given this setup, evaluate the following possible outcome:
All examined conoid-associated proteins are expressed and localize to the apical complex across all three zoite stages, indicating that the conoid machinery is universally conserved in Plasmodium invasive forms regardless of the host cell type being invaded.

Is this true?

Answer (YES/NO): NO